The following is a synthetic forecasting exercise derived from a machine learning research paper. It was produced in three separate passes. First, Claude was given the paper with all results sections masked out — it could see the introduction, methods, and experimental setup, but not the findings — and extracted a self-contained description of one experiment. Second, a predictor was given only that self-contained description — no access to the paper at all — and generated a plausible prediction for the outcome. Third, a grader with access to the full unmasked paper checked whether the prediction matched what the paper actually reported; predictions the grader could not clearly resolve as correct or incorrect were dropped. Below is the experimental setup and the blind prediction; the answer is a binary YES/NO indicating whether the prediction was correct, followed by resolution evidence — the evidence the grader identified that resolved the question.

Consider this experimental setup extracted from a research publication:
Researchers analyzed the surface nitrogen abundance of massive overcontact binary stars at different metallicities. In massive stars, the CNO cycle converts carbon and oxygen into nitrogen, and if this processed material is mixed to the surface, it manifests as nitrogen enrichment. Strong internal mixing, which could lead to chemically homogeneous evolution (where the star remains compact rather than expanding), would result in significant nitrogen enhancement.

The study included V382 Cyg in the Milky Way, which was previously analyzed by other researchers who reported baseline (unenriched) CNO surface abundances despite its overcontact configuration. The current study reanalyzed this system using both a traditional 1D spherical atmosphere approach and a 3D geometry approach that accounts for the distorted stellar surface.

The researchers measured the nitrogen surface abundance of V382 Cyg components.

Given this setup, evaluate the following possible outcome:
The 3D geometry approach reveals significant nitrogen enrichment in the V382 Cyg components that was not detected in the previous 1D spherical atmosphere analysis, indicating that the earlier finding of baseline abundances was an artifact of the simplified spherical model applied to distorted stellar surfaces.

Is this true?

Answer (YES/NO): NO